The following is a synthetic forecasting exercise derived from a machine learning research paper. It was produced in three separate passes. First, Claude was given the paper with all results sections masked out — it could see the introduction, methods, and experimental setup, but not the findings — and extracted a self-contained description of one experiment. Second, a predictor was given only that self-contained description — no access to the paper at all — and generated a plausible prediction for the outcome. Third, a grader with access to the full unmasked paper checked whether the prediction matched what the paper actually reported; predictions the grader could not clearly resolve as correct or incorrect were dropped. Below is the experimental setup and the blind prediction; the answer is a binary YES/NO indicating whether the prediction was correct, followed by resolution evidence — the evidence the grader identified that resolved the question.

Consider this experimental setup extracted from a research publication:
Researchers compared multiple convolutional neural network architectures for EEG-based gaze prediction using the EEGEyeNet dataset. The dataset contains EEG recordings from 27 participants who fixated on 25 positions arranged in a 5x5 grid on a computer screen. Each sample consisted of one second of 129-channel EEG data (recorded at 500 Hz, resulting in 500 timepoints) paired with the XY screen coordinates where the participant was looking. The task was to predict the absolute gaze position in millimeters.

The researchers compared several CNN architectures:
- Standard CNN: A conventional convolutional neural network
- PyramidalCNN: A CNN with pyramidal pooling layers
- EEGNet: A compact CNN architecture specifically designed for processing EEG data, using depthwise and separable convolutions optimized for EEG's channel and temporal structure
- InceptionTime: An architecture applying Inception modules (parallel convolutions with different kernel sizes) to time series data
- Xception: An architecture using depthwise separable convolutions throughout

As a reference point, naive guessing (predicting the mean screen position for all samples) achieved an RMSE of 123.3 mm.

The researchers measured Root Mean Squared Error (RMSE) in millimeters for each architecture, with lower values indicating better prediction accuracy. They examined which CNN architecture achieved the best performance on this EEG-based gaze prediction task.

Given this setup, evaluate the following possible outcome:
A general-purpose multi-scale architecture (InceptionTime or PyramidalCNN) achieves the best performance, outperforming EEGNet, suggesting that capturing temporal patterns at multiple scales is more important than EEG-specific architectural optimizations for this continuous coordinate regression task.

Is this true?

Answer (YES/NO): NO